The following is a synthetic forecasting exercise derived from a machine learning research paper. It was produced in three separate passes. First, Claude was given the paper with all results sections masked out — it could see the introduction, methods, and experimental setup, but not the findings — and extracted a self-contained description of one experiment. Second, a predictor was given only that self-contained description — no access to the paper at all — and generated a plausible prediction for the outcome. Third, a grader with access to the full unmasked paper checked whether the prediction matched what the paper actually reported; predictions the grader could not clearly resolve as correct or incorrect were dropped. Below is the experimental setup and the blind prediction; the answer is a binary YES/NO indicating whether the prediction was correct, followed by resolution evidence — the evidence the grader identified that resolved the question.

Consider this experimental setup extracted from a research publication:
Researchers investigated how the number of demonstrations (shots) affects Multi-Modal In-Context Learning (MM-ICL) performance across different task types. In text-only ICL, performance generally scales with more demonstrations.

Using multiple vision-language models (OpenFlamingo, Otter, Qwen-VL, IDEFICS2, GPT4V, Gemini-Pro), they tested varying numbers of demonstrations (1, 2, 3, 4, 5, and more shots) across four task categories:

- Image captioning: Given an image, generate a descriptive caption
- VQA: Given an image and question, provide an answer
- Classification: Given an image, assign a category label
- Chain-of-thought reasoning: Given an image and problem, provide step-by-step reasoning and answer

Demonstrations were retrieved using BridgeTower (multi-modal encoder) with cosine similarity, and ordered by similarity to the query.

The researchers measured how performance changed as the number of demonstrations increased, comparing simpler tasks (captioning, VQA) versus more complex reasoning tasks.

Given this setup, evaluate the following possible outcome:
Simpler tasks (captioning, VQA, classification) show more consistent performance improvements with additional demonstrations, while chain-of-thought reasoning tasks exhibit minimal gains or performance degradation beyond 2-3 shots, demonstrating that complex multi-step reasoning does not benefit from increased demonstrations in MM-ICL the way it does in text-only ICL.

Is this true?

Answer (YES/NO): NO